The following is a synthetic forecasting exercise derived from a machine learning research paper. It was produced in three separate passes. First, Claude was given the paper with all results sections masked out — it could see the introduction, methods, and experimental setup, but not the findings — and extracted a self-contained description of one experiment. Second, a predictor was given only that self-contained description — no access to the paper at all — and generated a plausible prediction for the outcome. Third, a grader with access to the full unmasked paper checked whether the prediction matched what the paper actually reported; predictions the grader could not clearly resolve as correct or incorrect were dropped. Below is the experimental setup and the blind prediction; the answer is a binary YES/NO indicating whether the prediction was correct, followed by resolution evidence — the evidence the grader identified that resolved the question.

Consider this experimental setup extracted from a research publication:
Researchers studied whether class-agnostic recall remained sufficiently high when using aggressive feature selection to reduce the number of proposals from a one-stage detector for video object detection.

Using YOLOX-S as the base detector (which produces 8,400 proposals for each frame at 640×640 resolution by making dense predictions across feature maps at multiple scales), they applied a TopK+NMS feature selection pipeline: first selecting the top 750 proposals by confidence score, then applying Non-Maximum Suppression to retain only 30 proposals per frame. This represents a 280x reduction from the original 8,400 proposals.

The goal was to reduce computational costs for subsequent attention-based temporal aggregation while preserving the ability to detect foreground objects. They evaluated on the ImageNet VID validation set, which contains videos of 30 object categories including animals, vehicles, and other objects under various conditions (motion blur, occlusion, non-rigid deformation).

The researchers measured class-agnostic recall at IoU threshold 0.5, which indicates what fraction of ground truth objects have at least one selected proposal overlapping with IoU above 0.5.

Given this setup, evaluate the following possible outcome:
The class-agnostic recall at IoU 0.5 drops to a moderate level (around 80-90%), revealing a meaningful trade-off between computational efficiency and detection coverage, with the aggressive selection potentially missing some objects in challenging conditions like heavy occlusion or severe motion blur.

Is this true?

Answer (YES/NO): NO